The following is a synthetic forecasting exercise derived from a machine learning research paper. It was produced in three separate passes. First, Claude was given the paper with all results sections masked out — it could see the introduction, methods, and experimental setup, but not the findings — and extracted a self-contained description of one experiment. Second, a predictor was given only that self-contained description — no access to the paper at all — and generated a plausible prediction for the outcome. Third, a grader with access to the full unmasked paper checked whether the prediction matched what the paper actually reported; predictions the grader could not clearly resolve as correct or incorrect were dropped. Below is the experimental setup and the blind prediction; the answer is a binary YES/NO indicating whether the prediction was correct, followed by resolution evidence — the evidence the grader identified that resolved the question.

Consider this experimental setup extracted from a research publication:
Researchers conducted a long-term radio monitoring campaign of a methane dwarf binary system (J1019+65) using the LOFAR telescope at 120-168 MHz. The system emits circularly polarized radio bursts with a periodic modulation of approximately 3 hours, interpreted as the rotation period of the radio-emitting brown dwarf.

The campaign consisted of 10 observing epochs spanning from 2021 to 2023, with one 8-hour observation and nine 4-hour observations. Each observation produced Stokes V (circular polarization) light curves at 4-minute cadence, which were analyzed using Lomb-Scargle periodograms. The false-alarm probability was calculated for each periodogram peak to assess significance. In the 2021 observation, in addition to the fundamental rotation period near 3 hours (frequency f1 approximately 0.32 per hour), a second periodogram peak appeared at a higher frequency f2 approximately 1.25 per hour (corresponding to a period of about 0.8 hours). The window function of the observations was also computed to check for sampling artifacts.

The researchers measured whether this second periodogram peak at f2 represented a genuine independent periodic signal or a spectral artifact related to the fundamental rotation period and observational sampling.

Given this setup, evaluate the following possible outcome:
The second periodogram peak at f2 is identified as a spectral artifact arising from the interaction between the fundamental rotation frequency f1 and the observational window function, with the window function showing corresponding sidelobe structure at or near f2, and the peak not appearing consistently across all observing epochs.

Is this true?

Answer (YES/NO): NO